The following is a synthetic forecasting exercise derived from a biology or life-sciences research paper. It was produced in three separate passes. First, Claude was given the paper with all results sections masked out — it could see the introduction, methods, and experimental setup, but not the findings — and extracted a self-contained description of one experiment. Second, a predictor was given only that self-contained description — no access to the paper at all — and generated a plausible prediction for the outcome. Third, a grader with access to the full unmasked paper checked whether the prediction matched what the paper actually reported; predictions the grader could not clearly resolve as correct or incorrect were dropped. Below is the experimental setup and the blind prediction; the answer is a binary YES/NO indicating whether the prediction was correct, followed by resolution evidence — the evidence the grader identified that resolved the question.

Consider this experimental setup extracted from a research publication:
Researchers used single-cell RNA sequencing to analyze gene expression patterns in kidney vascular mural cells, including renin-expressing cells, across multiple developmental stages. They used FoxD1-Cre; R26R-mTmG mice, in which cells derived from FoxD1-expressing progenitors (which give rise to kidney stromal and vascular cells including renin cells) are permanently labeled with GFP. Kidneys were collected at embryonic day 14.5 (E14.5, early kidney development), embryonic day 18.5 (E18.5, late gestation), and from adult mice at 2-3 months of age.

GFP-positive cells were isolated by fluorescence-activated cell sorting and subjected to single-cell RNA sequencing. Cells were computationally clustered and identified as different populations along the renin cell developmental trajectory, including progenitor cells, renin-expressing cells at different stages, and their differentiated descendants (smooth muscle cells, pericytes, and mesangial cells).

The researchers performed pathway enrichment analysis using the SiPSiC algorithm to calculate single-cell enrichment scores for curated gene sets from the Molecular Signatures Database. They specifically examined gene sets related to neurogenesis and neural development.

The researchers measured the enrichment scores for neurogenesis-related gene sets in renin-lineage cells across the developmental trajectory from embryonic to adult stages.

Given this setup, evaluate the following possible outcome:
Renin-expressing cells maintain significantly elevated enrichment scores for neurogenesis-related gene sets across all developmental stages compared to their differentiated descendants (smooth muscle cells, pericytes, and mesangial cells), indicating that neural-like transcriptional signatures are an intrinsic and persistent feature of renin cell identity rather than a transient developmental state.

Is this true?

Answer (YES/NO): NO